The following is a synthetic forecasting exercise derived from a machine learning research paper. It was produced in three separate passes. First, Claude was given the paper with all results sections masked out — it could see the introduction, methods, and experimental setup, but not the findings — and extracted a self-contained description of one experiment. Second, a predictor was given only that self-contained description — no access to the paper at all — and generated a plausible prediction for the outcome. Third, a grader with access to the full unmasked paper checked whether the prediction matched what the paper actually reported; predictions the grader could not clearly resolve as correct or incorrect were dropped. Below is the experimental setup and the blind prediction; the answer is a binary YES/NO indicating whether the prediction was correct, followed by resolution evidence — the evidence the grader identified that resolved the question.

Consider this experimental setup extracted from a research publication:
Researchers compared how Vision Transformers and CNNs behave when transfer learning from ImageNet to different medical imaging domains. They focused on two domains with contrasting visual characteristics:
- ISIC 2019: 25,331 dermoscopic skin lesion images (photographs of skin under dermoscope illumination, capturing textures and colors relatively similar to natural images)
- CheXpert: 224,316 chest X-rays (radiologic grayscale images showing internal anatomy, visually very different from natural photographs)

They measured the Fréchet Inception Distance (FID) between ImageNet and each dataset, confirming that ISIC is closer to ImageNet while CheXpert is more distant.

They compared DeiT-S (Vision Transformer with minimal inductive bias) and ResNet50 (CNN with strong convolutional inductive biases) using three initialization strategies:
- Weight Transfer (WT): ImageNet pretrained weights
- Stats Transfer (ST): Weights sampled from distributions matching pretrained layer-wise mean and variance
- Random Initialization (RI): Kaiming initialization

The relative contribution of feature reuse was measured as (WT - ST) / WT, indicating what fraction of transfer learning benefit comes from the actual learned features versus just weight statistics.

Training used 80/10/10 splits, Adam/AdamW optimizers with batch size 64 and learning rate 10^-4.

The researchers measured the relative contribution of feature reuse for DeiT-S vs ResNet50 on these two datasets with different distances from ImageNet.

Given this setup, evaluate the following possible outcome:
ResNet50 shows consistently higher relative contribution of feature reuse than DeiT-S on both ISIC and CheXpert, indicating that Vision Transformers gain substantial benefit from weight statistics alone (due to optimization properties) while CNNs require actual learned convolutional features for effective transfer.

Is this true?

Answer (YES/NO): NO